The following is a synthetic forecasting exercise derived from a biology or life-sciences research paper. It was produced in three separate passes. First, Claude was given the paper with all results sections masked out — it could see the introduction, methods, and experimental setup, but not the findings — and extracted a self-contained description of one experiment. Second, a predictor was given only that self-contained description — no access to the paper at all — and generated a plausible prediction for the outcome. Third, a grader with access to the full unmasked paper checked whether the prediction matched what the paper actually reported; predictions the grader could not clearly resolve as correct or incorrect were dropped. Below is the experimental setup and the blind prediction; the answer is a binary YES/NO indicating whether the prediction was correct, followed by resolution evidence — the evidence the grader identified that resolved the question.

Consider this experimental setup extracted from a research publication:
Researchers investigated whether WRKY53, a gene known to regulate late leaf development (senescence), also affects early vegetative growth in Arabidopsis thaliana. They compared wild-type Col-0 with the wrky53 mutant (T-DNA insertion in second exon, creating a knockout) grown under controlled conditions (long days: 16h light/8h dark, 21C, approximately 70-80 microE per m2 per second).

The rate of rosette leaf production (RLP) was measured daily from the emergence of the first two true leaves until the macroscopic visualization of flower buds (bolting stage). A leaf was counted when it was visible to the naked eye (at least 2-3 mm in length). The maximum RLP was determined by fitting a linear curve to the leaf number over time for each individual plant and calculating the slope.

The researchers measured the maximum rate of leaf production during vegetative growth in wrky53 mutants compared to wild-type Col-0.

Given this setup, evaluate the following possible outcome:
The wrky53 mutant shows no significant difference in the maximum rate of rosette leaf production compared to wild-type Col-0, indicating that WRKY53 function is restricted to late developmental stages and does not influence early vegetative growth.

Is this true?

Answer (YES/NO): NO